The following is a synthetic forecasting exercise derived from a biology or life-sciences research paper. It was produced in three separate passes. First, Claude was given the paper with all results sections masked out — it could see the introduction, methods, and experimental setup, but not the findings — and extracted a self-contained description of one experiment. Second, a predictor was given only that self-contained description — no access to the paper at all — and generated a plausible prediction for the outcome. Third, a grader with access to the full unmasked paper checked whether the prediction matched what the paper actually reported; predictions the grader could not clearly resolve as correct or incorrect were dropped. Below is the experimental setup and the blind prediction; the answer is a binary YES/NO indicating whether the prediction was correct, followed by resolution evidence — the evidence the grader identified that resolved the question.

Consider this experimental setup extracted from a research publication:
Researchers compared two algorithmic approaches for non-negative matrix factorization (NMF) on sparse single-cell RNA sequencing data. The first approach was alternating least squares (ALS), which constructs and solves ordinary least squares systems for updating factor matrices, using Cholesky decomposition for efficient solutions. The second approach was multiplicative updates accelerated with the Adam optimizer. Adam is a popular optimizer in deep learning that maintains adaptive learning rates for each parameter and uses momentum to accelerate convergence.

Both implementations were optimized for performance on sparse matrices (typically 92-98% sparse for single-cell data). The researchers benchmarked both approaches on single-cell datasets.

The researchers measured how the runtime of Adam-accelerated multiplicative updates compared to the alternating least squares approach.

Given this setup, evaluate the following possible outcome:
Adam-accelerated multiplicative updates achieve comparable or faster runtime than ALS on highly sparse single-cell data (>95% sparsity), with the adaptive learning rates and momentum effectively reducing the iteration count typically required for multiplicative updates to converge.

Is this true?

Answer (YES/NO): NO